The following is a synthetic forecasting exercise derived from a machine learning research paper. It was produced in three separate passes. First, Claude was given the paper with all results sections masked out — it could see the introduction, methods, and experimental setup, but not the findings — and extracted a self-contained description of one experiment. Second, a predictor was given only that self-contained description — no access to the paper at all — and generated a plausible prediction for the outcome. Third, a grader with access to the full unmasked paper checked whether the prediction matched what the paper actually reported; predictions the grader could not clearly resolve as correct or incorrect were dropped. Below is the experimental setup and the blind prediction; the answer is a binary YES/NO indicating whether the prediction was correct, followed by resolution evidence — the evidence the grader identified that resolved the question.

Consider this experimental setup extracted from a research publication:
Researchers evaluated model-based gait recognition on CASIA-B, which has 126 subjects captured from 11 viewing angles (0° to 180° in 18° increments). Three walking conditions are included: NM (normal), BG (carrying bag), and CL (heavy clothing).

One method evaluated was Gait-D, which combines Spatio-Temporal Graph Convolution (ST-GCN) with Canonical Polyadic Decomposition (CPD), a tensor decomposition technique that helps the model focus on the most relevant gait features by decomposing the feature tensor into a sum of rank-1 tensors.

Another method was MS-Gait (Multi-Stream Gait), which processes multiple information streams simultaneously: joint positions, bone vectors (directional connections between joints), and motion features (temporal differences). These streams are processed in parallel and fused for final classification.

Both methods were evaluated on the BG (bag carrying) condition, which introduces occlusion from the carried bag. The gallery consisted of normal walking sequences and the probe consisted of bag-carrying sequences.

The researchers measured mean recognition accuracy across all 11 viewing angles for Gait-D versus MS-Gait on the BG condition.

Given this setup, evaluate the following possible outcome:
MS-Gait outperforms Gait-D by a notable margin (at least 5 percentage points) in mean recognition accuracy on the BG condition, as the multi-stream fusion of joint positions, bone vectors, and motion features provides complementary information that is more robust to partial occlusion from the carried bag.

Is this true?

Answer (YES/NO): NO